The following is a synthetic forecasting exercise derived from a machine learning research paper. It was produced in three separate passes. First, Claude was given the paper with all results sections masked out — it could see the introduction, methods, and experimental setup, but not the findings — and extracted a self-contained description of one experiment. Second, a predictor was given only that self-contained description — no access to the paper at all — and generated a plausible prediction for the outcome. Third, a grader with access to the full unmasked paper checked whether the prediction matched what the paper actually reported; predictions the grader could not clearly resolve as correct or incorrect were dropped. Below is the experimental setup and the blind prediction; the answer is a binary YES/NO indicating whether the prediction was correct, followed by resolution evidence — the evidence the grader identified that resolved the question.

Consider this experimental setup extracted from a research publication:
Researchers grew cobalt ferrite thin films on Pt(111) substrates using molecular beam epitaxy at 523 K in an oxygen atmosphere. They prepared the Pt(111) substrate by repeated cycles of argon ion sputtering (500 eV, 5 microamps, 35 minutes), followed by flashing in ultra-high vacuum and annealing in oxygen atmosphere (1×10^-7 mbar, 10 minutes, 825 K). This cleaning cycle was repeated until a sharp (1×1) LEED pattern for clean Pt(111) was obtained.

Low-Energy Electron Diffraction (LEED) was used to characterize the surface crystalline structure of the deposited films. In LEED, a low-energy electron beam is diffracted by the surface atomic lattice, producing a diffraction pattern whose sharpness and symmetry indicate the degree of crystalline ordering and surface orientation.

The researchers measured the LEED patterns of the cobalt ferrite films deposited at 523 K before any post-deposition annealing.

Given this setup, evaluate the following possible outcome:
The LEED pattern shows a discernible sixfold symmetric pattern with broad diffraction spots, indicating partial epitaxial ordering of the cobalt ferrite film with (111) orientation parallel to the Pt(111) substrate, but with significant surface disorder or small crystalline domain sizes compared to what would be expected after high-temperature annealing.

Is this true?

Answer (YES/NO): NO